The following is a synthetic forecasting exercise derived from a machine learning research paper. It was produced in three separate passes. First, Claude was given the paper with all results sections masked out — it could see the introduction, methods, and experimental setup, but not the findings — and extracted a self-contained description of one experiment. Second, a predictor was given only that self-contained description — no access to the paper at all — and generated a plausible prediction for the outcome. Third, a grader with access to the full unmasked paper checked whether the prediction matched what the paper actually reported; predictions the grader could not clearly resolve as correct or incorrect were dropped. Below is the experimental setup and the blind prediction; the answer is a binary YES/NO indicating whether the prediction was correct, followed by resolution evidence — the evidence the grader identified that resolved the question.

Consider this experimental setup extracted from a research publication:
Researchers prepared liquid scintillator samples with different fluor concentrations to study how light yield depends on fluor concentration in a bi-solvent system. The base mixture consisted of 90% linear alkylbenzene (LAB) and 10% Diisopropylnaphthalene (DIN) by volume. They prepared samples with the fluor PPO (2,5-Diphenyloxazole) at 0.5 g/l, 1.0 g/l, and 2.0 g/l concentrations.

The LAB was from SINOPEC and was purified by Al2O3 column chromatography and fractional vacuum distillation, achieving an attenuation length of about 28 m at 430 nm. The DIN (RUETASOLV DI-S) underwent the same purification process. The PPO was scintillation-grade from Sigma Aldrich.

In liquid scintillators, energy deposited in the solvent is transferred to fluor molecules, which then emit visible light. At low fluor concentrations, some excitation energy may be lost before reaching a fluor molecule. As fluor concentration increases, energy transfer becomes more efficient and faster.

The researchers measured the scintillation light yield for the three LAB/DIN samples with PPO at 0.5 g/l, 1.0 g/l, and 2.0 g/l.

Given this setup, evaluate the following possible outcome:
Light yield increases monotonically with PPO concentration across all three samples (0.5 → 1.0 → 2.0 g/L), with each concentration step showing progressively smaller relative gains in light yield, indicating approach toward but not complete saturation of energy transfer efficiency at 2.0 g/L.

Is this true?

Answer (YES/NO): YES